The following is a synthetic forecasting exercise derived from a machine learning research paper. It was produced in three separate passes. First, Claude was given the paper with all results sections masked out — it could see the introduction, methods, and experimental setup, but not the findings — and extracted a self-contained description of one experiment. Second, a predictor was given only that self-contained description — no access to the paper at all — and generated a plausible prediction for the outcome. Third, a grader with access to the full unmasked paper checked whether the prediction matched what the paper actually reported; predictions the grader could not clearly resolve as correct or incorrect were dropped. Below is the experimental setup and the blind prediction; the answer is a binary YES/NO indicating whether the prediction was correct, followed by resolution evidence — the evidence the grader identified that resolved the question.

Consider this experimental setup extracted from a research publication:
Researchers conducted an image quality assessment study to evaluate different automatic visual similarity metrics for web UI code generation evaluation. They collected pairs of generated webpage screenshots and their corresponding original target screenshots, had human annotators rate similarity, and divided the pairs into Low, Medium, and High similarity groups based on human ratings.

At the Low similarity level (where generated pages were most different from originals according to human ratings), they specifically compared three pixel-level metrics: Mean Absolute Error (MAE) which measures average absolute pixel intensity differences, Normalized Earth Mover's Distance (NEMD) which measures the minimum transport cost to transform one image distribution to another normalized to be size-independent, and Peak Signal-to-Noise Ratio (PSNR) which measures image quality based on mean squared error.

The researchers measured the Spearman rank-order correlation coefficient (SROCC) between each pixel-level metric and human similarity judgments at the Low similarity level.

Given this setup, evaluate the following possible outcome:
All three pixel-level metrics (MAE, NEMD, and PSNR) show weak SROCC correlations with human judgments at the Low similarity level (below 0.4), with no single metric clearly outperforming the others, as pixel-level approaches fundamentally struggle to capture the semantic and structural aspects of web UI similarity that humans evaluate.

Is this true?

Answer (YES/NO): NO